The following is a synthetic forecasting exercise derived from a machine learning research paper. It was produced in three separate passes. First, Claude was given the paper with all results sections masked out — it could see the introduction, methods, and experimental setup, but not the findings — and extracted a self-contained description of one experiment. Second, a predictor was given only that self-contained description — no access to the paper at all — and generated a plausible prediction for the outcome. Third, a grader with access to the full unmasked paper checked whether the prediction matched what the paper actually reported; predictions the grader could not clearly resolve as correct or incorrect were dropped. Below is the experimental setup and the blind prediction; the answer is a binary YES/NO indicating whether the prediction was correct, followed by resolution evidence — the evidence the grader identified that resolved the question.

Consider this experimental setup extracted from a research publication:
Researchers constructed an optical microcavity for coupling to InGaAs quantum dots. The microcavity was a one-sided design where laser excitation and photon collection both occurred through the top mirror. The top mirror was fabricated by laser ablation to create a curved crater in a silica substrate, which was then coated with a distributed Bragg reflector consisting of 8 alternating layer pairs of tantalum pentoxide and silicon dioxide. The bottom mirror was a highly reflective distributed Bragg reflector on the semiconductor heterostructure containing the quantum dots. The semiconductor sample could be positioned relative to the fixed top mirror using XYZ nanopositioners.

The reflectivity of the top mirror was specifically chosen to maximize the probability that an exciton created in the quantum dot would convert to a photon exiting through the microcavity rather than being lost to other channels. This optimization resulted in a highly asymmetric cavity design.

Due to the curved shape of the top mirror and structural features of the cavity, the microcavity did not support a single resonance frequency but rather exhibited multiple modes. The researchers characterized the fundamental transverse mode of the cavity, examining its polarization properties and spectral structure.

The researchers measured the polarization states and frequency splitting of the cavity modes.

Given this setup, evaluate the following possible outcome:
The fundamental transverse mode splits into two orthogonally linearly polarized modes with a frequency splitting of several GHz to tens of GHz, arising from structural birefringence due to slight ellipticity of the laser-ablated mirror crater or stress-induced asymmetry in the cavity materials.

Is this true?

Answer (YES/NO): YES